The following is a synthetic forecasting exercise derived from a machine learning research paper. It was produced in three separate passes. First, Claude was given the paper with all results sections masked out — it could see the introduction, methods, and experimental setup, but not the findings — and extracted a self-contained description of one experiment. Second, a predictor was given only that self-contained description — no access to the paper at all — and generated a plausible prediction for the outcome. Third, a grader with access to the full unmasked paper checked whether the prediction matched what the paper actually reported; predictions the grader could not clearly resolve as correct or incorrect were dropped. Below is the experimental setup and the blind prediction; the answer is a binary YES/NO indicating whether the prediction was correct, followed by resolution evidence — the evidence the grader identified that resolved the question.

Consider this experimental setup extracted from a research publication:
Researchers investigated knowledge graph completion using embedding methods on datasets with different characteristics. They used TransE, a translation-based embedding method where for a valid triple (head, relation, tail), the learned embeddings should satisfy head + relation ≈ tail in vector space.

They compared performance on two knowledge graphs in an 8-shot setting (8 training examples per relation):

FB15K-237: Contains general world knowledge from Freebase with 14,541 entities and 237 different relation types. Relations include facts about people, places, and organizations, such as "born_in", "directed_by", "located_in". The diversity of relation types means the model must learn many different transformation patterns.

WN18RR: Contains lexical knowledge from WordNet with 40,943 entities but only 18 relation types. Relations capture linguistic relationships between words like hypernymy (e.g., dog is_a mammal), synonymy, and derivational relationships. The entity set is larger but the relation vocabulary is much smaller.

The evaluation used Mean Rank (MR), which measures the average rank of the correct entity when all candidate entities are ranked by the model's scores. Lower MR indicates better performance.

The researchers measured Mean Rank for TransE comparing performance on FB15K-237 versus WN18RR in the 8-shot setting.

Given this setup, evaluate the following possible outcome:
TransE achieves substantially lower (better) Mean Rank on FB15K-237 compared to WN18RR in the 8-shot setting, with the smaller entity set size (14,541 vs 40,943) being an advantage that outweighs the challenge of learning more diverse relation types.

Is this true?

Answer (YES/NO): YES